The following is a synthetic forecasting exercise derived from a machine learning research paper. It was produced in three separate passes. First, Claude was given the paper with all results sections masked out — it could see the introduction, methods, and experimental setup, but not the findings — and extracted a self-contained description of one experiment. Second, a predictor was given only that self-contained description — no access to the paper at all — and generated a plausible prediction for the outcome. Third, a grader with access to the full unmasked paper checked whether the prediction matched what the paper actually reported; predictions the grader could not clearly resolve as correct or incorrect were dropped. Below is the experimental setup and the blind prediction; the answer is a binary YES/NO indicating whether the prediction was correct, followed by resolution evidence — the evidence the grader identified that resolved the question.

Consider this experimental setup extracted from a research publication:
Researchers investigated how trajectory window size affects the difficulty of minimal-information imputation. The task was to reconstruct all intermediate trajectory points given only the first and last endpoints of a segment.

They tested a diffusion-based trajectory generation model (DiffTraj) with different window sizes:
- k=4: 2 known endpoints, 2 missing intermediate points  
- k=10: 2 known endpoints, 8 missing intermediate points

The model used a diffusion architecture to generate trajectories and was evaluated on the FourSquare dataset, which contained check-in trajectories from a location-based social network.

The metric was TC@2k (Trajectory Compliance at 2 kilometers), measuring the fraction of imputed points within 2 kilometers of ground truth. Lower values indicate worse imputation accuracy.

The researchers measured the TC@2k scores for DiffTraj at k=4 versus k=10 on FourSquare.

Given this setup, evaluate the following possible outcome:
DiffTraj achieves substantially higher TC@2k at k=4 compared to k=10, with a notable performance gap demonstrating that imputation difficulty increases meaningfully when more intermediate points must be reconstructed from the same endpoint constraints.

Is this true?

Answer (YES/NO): YES